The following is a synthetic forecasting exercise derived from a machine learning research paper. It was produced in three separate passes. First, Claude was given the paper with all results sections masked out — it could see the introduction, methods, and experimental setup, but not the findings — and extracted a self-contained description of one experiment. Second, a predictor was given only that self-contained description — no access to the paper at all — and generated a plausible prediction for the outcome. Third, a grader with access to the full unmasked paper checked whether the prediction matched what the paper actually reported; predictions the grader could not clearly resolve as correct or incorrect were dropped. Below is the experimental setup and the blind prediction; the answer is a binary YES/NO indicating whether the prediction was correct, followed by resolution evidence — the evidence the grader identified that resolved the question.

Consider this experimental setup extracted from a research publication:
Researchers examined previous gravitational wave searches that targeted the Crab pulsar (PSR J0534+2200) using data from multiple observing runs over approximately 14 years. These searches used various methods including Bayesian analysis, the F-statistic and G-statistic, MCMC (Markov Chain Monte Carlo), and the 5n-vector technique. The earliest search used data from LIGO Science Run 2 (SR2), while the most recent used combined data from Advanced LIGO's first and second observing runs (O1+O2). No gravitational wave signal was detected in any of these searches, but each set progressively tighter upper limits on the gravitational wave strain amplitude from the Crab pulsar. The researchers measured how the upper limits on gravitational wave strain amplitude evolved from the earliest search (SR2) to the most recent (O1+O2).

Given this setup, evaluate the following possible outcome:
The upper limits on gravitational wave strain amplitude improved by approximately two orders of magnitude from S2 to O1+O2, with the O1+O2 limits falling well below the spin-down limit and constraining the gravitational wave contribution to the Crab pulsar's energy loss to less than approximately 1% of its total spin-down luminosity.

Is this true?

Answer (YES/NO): NO